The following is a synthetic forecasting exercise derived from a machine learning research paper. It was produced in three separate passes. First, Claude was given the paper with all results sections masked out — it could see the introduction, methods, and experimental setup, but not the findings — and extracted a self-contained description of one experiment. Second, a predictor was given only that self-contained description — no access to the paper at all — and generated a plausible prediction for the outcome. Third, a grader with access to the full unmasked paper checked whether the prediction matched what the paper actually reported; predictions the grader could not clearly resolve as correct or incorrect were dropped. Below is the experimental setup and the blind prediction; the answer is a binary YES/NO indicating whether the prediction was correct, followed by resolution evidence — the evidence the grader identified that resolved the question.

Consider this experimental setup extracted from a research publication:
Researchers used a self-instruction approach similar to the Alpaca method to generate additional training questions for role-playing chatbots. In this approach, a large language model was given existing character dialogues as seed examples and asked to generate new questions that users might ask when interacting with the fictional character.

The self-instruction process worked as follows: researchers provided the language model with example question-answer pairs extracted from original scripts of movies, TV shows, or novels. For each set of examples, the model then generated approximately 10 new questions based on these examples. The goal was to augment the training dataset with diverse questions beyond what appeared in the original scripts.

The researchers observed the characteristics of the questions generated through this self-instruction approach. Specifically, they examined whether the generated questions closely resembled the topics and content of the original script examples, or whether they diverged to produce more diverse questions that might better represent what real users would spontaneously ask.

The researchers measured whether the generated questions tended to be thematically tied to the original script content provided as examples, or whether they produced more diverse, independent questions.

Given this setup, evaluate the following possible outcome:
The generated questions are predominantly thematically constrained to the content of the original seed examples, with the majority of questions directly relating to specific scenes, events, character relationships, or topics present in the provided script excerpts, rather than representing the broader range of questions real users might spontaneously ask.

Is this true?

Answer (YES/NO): YES